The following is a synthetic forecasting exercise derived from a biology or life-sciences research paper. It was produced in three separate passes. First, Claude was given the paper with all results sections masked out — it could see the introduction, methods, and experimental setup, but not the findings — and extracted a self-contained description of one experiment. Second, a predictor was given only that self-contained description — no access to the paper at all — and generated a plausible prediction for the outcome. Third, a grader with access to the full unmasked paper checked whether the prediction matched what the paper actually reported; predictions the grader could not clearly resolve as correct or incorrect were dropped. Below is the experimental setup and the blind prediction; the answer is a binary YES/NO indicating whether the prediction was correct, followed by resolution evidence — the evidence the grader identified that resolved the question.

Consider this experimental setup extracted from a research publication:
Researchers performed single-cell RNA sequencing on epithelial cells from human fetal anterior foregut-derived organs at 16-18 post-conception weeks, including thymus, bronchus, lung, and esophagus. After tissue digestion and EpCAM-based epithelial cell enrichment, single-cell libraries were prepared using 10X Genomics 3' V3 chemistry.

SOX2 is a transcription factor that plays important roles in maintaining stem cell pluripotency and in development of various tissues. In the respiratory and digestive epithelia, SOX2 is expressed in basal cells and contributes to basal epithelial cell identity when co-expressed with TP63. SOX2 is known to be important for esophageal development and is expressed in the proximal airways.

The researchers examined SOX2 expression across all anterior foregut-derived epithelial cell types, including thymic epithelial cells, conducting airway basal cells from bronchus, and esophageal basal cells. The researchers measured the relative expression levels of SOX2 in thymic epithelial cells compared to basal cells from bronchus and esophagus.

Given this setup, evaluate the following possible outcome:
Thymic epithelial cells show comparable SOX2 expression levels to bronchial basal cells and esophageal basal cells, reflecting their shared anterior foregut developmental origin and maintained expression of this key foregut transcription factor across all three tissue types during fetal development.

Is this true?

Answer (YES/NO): NO